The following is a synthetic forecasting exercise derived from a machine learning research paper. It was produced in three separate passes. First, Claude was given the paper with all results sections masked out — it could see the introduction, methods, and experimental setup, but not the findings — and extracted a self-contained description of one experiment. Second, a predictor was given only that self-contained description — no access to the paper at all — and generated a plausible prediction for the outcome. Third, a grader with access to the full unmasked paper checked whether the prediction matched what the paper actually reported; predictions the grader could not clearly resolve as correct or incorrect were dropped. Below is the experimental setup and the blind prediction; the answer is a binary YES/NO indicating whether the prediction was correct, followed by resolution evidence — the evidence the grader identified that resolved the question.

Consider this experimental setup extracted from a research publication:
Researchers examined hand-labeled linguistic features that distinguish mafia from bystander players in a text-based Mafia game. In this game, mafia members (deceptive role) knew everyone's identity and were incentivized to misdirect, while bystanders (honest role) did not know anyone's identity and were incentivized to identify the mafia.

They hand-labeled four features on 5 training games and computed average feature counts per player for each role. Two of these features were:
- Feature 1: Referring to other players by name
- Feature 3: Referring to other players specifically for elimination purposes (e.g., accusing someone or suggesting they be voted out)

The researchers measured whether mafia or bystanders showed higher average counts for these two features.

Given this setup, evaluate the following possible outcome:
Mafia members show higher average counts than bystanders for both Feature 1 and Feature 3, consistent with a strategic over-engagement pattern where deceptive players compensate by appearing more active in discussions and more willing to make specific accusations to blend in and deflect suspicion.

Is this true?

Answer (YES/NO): YES